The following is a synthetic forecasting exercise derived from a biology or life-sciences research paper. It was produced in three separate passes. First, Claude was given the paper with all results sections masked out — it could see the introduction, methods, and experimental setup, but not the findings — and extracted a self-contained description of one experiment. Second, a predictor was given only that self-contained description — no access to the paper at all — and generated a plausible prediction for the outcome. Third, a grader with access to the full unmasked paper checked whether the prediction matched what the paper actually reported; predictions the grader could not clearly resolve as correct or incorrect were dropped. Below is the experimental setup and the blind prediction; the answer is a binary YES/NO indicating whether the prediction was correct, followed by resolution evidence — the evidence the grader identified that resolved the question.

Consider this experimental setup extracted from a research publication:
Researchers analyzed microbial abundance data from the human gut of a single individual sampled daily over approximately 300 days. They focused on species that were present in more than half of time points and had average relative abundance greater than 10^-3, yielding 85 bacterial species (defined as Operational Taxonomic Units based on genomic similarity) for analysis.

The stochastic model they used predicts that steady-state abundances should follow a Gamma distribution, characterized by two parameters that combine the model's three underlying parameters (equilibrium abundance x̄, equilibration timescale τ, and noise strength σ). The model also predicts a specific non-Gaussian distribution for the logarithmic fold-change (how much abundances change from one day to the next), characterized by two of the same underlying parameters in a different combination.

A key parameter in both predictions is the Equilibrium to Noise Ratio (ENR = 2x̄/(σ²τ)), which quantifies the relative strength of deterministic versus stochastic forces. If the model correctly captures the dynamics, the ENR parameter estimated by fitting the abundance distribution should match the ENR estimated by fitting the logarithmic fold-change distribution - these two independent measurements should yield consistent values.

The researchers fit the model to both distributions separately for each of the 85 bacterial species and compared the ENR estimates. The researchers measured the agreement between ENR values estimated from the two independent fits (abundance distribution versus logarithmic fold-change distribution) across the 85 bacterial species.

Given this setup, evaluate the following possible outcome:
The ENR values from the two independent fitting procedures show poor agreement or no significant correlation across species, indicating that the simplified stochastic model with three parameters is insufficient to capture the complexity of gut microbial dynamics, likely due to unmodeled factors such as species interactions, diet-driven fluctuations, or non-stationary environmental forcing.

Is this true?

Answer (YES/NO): NO